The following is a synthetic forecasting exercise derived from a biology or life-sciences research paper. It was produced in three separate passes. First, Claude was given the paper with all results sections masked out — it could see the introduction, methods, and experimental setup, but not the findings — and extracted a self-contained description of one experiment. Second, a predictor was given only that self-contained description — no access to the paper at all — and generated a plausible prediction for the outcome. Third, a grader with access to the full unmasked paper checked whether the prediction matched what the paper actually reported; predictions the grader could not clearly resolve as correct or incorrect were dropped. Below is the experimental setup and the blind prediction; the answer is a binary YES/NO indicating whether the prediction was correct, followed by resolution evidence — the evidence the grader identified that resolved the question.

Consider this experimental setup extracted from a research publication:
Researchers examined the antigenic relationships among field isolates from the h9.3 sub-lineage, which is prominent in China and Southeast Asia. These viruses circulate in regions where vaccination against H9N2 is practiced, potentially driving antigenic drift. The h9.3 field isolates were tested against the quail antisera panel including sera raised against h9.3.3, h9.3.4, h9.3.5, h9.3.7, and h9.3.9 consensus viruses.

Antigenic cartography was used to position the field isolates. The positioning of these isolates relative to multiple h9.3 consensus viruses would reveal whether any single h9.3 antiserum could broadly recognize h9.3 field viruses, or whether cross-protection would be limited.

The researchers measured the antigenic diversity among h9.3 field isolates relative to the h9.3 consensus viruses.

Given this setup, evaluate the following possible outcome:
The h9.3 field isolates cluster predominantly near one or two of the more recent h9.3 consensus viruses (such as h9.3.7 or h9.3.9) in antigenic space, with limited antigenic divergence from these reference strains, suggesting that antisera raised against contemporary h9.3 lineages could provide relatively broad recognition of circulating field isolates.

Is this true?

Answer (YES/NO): NO